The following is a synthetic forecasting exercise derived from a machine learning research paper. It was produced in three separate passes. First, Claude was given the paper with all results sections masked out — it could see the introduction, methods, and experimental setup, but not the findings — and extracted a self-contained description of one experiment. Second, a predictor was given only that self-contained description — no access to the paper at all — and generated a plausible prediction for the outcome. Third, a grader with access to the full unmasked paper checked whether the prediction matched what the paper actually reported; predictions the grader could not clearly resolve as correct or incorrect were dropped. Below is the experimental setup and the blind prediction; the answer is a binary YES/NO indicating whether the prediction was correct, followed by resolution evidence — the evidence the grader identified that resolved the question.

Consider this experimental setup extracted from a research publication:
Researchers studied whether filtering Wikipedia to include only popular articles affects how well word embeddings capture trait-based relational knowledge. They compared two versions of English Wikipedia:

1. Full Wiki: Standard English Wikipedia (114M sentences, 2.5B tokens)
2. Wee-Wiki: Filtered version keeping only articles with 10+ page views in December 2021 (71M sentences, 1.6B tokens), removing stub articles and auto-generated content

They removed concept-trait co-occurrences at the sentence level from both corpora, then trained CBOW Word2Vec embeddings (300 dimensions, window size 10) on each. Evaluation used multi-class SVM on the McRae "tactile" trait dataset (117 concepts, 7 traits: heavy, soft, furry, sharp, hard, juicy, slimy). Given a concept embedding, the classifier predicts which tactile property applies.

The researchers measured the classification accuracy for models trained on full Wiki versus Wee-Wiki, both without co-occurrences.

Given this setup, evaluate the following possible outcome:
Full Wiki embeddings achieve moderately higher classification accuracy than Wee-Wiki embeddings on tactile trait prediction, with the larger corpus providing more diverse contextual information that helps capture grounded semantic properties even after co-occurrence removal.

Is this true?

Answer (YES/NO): NO